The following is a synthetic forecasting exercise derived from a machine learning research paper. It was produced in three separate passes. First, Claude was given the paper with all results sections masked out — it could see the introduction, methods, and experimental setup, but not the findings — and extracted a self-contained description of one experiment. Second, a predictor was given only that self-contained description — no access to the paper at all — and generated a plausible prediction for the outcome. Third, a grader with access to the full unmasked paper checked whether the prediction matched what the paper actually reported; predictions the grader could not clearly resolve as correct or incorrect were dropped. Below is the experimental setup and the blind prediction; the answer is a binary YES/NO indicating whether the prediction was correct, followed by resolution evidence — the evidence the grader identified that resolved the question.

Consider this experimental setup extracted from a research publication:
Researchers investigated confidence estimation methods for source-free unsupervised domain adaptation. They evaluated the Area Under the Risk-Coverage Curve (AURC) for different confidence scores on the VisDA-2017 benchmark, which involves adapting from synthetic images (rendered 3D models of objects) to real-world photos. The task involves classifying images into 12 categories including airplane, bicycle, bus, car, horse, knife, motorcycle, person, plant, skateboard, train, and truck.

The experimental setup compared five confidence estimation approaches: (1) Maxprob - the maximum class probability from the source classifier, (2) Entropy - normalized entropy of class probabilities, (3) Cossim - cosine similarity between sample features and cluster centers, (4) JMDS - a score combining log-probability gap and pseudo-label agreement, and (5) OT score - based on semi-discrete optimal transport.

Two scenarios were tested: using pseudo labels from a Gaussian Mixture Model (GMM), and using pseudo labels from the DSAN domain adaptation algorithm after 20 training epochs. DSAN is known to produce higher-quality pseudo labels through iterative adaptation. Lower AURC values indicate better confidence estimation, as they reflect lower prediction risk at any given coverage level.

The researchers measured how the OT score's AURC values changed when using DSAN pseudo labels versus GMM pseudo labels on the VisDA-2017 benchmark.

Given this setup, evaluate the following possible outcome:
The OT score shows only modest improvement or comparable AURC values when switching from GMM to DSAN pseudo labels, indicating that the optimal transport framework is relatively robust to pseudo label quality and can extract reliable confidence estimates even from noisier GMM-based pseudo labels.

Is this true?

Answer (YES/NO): NO